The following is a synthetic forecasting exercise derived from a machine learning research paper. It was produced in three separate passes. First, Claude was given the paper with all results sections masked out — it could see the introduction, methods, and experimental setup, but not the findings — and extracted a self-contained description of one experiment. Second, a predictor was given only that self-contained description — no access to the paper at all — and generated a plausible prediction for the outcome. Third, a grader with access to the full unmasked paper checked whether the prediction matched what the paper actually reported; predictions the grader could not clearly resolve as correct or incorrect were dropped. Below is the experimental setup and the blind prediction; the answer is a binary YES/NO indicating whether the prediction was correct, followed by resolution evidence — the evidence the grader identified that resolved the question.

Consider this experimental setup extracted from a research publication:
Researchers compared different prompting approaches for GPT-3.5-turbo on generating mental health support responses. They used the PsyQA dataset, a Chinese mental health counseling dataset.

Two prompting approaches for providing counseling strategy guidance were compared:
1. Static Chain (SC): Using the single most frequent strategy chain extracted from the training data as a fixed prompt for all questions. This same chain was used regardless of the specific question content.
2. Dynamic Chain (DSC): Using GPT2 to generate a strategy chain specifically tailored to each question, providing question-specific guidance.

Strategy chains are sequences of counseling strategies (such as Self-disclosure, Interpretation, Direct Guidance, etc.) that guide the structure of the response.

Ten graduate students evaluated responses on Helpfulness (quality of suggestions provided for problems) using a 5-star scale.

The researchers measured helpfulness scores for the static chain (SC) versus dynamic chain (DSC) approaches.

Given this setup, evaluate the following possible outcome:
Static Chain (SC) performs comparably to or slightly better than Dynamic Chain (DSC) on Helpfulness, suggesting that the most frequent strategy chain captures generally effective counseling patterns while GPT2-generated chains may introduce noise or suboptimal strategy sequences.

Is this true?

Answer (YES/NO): YES